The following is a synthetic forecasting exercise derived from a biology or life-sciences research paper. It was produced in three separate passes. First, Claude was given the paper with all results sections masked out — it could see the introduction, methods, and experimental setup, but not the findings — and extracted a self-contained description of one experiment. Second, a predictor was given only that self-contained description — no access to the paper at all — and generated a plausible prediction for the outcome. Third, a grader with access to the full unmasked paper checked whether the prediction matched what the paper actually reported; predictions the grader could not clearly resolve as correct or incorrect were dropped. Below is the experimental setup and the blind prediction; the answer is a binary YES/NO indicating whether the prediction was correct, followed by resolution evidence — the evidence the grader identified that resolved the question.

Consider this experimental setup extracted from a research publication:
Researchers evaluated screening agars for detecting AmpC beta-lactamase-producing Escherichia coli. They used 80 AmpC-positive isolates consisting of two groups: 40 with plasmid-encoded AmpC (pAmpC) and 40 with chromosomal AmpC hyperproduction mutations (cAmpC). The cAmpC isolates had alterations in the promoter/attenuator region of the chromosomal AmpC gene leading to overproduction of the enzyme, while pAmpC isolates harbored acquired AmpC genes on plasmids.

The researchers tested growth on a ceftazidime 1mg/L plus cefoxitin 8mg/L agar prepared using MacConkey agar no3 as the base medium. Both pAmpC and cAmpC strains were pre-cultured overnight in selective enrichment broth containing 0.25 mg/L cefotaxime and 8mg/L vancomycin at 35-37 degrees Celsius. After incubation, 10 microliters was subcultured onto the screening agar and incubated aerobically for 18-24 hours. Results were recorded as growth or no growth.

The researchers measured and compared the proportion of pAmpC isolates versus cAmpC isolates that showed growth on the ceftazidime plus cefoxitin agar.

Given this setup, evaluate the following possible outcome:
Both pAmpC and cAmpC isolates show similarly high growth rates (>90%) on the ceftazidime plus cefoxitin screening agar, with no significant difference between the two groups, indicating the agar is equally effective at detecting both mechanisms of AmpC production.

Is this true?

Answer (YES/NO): YES